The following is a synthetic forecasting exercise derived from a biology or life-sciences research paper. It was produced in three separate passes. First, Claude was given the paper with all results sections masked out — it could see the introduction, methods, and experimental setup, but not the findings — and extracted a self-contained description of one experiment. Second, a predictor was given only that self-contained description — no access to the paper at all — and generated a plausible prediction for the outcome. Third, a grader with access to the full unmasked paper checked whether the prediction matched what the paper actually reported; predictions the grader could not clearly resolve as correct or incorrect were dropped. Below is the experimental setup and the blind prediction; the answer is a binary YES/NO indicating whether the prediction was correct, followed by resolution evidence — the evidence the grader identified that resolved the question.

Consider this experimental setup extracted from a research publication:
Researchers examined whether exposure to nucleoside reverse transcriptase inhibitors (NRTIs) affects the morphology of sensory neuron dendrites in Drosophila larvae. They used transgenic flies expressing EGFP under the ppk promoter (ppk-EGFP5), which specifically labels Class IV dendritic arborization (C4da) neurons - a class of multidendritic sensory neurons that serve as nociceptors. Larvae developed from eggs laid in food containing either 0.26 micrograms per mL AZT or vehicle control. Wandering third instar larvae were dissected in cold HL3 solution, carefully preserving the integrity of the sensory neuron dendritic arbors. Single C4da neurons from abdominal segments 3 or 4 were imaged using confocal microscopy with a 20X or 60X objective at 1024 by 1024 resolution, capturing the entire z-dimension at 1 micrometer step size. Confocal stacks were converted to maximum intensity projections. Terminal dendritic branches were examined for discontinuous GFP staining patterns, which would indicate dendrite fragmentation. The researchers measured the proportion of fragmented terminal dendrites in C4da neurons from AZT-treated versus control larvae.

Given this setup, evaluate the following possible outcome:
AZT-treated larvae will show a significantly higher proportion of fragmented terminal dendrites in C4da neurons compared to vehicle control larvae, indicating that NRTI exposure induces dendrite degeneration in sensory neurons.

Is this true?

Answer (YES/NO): YES